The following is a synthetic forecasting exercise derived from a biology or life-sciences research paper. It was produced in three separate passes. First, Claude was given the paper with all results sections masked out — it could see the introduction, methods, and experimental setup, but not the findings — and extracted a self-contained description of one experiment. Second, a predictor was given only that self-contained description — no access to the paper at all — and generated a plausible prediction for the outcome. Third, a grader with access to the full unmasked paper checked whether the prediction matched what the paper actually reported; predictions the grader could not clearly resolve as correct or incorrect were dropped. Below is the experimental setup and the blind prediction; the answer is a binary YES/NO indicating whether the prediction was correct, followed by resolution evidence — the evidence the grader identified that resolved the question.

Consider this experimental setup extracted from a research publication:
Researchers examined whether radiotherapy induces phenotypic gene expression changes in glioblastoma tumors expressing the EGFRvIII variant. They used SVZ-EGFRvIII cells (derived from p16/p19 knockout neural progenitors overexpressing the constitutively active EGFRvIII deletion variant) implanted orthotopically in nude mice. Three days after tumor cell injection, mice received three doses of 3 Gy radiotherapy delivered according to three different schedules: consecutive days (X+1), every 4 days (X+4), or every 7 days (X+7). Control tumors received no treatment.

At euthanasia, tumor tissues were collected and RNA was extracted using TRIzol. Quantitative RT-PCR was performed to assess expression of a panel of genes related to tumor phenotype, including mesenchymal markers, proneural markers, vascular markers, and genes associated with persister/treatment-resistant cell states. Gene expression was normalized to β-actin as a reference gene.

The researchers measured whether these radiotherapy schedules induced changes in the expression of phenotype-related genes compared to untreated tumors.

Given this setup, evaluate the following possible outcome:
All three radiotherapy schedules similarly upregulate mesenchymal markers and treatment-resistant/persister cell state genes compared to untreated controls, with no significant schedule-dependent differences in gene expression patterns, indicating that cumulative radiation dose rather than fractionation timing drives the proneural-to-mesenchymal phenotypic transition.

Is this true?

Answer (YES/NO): NO